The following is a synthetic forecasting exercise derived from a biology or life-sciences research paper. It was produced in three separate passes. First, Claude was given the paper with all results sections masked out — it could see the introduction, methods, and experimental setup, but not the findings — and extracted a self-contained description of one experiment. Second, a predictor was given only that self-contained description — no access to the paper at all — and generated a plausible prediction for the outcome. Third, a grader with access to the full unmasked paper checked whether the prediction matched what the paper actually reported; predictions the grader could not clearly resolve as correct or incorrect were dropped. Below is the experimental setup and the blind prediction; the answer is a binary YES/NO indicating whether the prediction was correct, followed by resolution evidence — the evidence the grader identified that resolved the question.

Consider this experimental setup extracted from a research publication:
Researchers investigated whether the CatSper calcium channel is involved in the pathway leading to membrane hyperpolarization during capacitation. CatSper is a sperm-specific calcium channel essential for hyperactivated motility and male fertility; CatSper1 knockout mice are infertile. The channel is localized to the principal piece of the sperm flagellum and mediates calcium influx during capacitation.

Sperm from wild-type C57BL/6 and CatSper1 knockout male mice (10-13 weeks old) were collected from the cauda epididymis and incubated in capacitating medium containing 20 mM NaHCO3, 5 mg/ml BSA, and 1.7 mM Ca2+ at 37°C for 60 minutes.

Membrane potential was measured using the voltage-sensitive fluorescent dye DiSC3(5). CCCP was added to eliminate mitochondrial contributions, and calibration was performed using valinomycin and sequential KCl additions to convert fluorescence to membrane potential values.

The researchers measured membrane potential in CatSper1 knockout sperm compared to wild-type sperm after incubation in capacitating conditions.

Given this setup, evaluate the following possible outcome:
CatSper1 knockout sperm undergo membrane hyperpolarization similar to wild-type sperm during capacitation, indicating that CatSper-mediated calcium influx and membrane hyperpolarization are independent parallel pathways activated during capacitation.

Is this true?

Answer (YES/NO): NO